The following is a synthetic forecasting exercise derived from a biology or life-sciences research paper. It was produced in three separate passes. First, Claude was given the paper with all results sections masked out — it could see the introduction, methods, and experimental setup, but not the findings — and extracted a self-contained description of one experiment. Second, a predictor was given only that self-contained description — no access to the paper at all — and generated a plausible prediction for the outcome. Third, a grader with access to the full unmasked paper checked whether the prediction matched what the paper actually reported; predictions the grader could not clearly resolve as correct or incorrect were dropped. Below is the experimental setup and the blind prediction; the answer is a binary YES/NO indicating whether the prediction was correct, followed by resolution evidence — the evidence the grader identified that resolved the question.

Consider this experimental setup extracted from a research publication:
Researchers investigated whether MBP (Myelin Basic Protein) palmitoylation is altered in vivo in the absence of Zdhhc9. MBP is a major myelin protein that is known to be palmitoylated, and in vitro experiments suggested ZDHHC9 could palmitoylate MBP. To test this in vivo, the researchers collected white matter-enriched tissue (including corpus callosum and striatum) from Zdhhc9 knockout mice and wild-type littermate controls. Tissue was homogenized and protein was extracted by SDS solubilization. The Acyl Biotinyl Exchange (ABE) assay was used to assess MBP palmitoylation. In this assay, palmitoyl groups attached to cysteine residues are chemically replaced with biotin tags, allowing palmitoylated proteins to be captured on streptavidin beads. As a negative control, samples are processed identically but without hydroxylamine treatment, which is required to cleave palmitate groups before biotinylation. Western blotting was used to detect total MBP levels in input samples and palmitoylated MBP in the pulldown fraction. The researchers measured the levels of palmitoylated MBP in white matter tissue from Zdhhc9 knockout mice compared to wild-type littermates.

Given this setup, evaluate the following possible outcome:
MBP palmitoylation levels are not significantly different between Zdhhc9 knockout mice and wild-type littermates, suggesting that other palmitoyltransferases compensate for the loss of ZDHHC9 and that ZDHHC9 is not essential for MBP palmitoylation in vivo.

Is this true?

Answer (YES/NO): NO